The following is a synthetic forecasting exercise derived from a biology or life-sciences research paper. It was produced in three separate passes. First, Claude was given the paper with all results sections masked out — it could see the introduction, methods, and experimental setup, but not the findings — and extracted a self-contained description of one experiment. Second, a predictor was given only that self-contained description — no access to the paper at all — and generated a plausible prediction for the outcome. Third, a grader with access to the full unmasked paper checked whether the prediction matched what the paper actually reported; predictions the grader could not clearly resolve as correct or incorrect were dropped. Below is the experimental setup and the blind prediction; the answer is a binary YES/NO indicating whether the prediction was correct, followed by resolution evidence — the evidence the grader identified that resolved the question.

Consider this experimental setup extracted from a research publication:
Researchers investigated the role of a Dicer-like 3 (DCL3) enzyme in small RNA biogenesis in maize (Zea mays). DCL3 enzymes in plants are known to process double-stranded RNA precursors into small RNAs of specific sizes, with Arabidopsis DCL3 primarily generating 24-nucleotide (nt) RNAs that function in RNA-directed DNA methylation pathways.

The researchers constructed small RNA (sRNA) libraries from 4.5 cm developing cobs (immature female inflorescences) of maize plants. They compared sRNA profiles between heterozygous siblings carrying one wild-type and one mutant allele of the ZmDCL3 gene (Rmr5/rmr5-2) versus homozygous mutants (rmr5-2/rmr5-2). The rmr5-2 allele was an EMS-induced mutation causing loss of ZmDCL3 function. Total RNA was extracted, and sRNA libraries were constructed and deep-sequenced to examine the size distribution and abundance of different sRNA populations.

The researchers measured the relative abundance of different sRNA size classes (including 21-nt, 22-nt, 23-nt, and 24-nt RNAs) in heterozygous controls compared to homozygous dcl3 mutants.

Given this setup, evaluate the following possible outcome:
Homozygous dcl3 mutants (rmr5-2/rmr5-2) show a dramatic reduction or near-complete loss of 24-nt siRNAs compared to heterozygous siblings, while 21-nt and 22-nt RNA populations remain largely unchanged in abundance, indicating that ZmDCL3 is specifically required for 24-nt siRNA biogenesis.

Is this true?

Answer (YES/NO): YES